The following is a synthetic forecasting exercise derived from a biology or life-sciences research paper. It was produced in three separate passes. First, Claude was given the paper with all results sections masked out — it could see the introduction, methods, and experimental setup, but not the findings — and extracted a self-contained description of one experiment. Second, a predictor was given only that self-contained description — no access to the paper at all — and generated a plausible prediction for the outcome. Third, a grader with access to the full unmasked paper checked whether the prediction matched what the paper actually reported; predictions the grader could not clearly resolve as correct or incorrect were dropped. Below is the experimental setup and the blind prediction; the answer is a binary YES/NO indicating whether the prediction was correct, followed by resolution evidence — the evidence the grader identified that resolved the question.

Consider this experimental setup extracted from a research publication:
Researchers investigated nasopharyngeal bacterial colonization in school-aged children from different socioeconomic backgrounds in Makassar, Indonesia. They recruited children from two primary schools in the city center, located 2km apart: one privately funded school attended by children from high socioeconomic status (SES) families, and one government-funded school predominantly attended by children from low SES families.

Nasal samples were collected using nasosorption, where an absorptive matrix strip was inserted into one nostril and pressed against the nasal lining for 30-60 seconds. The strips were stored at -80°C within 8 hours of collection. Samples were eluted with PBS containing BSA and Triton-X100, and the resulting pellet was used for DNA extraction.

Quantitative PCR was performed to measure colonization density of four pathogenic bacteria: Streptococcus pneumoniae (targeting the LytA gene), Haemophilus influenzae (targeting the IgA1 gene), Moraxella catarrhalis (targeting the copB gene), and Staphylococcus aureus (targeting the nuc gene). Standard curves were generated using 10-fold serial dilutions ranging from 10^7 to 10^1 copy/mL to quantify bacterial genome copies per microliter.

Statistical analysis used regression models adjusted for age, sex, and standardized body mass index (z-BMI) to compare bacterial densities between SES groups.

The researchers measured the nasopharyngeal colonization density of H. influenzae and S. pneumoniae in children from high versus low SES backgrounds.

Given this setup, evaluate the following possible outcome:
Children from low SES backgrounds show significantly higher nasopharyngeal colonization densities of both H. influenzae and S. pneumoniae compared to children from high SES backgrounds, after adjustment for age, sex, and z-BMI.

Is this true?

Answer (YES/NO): YES